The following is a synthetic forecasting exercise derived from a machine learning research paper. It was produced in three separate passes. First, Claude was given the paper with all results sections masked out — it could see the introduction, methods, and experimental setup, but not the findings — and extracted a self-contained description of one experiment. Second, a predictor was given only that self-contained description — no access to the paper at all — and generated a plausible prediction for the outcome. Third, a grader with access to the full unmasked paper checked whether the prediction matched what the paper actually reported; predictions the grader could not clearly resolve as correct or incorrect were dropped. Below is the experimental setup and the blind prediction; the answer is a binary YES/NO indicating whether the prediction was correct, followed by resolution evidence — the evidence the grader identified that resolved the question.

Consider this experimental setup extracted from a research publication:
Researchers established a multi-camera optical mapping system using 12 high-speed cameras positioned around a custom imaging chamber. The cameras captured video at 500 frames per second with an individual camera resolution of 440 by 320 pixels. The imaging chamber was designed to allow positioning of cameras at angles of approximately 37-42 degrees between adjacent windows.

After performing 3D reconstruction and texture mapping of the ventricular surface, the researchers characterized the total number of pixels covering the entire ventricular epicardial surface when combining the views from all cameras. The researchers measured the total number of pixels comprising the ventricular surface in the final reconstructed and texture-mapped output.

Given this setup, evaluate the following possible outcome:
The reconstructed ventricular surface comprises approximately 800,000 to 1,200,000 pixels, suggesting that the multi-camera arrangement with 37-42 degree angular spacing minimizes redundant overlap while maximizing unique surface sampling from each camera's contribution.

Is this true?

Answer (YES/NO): NO